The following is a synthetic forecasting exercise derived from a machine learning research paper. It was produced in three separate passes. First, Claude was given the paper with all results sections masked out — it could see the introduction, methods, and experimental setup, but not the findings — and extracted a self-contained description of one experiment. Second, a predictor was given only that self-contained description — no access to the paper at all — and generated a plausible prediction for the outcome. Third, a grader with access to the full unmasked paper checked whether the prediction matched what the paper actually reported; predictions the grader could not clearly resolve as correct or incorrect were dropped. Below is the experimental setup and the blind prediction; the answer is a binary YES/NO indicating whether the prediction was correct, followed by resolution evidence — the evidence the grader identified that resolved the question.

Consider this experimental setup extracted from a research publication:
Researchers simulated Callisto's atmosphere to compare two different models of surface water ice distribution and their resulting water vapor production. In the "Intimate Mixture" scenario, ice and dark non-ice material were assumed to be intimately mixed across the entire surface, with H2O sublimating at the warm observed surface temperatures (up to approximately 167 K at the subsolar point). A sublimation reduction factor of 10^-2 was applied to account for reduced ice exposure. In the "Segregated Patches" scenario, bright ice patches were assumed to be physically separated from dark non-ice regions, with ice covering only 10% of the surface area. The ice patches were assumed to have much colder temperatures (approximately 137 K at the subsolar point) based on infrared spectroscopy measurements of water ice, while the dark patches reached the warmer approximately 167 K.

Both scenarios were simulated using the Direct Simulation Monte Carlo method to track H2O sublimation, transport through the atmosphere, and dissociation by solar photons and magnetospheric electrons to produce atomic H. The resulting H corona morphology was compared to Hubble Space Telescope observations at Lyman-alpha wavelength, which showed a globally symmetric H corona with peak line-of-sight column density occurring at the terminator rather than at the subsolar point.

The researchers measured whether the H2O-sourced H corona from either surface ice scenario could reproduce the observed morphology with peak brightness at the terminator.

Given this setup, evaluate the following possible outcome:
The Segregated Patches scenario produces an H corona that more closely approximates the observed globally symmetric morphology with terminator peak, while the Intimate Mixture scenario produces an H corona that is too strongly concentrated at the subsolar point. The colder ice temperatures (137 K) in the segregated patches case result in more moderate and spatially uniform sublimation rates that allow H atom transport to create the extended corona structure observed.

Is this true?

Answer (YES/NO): NO